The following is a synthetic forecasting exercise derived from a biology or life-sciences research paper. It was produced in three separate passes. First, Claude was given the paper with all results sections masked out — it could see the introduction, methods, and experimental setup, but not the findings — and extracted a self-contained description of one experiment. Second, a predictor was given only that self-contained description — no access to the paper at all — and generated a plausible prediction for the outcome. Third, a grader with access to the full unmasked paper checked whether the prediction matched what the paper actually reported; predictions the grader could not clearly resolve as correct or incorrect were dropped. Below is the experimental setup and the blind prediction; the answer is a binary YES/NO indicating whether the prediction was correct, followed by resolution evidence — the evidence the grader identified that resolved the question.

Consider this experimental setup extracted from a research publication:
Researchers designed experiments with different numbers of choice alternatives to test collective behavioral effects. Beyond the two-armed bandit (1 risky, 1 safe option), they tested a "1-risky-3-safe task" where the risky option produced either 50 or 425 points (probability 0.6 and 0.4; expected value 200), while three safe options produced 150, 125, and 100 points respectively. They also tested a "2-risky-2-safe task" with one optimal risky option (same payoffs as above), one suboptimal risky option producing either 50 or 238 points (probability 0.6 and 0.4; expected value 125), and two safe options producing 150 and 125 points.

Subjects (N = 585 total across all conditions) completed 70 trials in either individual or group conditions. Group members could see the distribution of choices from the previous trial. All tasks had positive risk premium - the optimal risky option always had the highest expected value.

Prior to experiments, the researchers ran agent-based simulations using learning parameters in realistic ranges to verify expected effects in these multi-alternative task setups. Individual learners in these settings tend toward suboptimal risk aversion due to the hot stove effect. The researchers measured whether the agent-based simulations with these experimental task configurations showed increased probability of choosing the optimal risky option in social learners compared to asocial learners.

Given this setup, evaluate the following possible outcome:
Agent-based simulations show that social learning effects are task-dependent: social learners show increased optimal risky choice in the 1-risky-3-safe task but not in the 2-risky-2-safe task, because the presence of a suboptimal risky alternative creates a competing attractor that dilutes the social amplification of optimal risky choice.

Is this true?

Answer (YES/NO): NO